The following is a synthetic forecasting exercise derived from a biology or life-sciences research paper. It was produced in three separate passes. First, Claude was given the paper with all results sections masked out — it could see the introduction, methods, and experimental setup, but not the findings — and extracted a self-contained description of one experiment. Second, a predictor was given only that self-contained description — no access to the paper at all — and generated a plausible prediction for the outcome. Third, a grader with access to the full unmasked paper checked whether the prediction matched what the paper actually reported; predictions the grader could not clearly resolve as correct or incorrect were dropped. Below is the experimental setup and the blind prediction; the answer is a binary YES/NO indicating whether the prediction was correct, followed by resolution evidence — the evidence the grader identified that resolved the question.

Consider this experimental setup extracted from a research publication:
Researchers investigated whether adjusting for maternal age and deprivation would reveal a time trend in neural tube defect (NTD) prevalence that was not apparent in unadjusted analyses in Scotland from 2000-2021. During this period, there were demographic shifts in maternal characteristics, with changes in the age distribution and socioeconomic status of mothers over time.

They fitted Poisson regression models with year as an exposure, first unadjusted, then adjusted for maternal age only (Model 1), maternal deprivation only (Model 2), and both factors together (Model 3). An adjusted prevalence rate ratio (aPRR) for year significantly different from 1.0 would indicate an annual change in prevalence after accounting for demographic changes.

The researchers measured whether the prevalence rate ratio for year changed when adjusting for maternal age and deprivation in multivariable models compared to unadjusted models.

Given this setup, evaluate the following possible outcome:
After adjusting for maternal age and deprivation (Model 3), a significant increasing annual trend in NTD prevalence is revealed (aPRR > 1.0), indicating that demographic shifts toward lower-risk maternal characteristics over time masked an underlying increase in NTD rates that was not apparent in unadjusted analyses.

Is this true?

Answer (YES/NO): NO